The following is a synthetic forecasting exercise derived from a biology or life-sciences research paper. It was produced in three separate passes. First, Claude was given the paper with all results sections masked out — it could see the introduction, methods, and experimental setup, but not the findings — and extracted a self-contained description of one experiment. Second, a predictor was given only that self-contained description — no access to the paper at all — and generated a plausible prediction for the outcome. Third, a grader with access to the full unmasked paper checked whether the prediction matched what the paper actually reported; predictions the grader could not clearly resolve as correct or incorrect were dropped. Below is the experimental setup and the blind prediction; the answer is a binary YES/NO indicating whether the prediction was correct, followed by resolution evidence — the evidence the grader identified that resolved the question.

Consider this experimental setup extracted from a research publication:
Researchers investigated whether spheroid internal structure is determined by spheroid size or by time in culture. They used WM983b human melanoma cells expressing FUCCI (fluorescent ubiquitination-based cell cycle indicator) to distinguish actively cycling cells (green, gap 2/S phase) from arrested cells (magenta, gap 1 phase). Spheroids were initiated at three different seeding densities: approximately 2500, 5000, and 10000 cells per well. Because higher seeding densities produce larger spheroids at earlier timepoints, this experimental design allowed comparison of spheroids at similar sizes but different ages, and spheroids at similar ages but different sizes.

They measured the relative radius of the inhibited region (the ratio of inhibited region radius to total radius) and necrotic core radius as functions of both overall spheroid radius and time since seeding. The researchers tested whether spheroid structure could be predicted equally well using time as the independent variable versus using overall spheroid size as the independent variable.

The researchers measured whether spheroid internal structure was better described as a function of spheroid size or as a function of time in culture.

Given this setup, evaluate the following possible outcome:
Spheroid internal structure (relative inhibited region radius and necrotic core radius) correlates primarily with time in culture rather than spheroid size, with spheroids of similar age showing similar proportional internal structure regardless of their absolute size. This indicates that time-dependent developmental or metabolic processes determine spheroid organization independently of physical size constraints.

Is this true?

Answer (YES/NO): NO